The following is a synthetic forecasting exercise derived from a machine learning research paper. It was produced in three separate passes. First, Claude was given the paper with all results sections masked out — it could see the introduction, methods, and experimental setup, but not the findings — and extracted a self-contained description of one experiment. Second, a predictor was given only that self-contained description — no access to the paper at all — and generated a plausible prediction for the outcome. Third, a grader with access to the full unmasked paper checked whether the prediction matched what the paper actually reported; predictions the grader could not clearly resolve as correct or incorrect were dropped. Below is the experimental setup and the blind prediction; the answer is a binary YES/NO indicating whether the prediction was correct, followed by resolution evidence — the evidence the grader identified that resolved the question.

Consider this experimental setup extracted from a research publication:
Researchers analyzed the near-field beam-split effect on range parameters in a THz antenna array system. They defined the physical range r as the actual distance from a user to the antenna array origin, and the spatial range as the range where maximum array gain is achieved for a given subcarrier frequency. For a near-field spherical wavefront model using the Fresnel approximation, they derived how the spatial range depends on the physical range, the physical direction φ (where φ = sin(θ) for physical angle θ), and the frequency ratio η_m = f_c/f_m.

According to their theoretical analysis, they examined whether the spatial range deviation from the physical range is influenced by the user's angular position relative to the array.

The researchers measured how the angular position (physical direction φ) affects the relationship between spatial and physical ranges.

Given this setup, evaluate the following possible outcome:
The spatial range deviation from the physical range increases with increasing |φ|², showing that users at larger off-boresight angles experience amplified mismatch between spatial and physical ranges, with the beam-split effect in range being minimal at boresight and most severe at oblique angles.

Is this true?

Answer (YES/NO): NO